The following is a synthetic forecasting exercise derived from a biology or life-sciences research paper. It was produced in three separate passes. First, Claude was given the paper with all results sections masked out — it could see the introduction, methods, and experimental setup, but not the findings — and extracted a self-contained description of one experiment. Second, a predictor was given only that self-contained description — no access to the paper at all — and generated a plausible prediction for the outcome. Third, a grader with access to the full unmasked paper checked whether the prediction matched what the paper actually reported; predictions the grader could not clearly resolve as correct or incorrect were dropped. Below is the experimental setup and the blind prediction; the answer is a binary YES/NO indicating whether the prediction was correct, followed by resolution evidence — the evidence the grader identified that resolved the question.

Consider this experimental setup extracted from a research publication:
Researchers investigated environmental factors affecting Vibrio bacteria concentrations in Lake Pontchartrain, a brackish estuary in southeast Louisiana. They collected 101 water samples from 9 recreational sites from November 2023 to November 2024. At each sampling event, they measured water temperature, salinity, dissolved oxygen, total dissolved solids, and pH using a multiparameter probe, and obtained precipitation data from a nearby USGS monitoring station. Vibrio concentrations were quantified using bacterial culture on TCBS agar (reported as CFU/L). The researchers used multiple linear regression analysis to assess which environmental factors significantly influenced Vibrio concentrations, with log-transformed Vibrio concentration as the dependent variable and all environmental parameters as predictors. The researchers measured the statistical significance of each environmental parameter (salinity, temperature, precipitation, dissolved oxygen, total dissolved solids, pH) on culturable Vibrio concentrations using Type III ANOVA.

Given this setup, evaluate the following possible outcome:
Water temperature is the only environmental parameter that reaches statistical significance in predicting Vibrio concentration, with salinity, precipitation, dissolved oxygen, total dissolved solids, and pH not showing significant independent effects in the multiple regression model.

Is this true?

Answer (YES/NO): NO